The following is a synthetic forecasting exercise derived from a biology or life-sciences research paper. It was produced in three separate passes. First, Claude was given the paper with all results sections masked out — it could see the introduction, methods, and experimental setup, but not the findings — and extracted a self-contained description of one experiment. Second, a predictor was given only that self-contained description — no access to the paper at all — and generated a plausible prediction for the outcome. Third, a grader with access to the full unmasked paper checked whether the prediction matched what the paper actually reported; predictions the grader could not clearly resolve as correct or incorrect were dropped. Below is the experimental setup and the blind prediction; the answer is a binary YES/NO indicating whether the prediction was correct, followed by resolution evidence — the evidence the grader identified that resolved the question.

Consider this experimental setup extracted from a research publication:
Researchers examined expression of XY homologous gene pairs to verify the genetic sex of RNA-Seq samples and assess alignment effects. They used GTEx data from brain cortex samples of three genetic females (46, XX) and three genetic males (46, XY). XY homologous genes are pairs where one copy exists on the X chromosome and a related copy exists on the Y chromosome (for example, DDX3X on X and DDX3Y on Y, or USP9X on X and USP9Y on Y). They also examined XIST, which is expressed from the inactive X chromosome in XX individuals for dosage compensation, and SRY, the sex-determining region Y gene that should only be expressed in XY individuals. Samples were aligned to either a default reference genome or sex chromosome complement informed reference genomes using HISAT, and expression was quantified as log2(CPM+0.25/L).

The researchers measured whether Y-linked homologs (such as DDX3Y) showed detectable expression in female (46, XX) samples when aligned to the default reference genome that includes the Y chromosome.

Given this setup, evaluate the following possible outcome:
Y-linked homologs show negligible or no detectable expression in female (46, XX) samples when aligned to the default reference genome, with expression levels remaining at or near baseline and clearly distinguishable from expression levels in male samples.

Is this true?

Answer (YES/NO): NO